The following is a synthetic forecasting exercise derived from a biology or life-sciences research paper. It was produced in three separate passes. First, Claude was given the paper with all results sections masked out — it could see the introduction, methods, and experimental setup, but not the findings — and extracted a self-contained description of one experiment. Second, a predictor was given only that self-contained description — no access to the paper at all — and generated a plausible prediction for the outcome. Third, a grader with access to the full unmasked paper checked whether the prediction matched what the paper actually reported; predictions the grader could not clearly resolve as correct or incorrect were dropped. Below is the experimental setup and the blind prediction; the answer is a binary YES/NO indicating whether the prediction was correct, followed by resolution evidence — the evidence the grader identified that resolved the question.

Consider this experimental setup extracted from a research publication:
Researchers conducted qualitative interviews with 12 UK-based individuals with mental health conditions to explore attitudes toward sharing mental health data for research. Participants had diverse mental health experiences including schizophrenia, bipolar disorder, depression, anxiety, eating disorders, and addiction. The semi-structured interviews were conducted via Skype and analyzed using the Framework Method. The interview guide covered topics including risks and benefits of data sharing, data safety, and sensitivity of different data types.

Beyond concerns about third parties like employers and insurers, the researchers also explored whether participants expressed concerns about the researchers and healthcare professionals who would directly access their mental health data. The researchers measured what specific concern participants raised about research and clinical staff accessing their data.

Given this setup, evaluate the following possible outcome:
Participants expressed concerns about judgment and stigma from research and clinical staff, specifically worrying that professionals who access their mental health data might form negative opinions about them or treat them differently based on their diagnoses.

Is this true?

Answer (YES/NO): YES